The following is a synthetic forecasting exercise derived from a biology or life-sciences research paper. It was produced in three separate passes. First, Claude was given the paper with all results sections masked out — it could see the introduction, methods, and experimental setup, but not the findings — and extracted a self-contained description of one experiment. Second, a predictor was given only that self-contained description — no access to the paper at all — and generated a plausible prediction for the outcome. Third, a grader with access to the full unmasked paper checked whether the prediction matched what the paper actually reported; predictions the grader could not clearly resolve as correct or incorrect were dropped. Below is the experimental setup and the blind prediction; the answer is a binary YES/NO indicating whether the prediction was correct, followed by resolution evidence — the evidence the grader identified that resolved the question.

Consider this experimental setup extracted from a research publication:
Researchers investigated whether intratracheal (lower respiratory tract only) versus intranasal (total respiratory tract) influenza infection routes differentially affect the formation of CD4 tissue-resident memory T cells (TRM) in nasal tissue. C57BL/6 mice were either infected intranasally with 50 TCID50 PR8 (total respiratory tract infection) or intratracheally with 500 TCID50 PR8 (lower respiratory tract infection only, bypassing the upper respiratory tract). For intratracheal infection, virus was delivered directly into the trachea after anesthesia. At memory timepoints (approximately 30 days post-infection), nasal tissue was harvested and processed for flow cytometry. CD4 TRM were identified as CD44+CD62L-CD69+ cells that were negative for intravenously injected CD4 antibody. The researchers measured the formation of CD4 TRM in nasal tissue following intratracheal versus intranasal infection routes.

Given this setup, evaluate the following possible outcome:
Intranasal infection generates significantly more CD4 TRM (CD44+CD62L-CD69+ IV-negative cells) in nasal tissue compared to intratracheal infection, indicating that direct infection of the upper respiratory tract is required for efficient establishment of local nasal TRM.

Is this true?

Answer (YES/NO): YES